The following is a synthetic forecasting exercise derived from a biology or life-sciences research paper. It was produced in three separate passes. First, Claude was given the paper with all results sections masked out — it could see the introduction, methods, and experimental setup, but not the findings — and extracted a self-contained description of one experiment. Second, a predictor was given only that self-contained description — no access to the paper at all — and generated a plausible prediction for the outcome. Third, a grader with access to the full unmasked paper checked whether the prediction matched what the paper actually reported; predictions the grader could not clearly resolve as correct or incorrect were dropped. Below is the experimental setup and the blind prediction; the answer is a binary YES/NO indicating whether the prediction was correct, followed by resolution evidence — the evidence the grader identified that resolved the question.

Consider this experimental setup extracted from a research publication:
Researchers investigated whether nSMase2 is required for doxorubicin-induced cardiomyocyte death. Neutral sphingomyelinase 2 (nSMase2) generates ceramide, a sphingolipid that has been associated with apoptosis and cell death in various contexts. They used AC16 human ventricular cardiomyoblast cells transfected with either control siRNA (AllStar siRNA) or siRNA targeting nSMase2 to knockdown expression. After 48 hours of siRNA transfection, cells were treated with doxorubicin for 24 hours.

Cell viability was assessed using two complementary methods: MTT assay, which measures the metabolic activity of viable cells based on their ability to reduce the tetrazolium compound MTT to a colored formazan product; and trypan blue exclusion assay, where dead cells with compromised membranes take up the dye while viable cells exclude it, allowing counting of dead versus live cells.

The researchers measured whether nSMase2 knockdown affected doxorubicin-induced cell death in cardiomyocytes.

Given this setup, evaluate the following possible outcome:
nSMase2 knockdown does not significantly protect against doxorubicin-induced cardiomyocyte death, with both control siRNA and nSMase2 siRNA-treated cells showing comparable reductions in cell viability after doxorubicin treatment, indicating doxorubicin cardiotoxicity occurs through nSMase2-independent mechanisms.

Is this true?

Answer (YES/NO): YES